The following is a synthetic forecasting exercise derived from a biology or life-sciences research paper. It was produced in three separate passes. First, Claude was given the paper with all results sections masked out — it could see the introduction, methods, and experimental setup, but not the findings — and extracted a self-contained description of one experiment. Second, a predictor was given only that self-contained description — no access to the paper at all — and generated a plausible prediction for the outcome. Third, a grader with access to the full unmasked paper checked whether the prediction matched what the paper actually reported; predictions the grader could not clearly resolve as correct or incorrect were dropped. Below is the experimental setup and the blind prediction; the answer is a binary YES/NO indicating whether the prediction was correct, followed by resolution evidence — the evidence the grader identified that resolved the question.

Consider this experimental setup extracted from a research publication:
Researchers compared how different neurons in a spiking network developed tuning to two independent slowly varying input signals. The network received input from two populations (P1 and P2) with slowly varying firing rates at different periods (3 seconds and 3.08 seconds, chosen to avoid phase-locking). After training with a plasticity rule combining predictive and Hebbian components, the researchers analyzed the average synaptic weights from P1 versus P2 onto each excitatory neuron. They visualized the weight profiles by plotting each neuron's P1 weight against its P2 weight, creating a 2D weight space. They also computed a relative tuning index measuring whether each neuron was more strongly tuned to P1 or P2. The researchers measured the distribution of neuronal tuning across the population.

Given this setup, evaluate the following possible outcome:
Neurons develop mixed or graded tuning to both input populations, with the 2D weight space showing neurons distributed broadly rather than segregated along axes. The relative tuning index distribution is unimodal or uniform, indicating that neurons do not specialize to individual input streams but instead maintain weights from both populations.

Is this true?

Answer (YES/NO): NO